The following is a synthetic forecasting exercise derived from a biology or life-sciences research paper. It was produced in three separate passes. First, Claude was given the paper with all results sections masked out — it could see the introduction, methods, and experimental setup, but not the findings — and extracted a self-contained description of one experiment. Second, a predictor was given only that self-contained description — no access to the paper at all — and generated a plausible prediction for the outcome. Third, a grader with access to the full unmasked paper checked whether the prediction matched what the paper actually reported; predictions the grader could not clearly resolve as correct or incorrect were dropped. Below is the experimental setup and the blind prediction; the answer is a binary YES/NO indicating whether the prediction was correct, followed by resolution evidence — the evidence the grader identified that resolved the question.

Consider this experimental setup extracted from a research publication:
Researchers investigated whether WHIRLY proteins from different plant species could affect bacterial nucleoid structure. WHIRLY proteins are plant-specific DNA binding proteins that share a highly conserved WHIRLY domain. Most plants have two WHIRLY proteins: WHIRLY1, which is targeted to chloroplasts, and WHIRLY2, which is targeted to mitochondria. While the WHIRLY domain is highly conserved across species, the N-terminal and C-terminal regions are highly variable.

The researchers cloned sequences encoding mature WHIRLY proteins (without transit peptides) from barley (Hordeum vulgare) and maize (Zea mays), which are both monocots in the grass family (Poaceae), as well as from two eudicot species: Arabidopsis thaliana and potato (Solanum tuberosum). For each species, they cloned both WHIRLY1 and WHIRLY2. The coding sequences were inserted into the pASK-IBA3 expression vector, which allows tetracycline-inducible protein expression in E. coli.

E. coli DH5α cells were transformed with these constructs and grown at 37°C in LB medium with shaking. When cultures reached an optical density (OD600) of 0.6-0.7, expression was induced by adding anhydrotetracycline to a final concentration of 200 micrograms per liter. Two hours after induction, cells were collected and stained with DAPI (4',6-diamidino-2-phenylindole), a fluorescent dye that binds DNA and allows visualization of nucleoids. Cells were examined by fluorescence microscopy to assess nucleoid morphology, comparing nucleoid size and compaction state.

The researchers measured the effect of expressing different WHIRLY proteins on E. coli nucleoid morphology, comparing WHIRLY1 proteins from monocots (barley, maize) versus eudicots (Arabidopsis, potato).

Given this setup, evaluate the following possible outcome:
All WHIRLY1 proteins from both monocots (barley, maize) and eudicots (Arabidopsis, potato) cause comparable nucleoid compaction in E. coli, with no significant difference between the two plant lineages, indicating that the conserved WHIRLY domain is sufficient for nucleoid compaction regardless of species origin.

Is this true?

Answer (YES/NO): NO